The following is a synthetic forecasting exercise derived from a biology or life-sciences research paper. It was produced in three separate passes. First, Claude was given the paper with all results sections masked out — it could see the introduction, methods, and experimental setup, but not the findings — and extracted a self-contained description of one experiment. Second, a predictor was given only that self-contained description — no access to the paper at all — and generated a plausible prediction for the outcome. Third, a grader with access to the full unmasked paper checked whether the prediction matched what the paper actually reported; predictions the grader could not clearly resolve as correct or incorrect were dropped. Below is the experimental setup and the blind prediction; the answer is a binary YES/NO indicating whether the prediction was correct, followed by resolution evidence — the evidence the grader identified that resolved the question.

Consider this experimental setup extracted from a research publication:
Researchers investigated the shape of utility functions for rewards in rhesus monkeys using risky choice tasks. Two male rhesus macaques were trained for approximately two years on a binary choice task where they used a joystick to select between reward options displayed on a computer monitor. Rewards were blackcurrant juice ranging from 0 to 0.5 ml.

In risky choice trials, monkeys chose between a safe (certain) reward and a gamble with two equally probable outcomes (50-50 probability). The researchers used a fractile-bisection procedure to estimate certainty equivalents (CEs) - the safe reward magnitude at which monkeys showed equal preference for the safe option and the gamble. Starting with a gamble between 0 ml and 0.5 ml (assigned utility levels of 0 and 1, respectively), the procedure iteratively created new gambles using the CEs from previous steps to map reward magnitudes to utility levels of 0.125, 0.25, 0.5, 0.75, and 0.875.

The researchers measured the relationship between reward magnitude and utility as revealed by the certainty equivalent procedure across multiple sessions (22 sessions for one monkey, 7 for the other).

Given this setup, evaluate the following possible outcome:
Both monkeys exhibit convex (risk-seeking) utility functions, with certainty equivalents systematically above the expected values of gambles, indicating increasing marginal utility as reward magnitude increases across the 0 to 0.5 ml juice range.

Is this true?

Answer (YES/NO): NO